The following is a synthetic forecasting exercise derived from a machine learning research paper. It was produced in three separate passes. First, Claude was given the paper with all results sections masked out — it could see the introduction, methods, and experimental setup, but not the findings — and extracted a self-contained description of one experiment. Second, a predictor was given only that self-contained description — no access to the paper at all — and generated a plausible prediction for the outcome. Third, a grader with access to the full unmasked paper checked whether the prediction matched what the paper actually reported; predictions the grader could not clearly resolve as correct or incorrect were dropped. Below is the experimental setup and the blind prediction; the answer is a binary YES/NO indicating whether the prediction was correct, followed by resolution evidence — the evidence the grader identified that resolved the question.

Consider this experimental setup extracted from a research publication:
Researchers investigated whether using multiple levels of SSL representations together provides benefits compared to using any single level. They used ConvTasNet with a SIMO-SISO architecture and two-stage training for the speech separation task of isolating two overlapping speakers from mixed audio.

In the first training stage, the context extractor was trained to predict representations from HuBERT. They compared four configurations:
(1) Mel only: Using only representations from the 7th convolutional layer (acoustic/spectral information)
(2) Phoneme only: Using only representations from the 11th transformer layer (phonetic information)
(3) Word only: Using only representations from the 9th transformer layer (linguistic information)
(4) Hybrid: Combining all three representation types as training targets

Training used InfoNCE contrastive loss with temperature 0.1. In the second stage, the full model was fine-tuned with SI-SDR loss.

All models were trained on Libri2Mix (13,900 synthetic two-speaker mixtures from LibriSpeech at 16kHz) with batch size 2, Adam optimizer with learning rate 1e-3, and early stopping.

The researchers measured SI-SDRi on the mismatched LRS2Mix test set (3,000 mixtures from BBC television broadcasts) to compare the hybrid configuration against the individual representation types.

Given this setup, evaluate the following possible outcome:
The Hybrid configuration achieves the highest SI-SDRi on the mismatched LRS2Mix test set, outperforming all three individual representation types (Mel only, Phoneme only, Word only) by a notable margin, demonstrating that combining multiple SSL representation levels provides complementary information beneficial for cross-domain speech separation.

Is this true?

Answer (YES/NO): YES